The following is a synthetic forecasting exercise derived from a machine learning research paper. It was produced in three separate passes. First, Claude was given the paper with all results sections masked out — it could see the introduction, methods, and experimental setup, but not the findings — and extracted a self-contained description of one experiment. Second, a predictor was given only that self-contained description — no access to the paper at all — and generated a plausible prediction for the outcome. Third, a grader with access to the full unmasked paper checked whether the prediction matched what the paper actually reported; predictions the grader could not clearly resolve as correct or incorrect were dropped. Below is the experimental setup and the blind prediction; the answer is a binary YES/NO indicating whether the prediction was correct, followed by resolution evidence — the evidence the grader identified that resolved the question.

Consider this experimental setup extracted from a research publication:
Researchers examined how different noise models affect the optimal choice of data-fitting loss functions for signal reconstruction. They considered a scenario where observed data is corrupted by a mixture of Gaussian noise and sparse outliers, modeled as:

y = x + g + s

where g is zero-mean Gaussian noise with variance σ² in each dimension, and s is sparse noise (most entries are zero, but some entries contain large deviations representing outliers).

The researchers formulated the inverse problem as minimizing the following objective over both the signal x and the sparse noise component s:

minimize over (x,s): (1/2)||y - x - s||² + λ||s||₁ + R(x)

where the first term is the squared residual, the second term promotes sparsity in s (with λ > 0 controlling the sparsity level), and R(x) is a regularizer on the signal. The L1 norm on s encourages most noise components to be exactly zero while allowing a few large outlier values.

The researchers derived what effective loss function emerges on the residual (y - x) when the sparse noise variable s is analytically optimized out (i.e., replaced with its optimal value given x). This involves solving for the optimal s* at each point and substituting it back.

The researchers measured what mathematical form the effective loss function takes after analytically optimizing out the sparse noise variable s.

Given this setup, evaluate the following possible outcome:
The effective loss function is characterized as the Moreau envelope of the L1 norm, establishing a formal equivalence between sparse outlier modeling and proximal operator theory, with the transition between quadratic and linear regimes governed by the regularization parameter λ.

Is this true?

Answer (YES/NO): YES